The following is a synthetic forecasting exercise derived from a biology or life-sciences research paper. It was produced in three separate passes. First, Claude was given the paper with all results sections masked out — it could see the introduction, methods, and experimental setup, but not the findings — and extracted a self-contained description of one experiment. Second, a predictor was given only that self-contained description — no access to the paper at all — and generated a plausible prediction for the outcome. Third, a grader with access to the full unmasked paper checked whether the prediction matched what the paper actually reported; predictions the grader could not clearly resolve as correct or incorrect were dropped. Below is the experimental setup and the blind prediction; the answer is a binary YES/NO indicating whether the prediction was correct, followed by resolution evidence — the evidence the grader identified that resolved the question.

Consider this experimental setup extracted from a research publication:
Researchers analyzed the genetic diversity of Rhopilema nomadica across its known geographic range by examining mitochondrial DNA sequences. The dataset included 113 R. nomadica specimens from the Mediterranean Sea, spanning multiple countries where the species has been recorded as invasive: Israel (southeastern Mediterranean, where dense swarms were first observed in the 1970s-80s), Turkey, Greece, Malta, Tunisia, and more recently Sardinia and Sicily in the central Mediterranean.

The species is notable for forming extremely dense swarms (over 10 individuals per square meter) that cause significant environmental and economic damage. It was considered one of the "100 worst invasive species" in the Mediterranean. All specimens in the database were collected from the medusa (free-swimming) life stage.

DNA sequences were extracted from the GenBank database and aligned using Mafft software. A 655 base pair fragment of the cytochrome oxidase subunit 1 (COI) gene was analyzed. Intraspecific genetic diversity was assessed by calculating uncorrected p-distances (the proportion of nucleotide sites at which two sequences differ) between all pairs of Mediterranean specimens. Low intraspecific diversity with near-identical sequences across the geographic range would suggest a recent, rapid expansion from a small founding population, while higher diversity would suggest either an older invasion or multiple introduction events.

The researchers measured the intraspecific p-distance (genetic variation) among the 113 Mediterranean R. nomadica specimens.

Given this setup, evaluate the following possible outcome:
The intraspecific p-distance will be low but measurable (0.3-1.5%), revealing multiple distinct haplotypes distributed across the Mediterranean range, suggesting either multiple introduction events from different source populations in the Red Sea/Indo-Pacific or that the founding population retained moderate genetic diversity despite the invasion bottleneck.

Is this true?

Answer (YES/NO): YES